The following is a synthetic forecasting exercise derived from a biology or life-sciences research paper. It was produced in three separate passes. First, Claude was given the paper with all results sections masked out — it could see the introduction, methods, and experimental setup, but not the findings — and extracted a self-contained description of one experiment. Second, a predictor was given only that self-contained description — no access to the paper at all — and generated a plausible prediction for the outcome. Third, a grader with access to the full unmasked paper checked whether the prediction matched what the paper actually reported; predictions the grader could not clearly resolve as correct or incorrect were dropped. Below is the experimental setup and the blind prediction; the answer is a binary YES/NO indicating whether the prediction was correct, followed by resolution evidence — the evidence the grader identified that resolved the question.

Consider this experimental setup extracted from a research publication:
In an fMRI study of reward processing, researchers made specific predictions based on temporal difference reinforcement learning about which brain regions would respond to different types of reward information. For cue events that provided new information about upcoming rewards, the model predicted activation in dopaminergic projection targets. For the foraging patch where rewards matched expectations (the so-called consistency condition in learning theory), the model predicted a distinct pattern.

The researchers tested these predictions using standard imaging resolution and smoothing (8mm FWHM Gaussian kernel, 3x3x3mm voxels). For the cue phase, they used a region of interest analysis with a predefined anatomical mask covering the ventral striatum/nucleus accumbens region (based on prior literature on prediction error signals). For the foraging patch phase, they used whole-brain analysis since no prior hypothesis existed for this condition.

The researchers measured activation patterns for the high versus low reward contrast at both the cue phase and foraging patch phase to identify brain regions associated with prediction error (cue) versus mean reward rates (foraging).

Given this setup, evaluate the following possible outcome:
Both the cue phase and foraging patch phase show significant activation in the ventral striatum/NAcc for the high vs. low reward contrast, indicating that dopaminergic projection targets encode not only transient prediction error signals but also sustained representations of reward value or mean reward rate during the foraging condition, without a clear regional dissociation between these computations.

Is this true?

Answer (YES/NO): NO